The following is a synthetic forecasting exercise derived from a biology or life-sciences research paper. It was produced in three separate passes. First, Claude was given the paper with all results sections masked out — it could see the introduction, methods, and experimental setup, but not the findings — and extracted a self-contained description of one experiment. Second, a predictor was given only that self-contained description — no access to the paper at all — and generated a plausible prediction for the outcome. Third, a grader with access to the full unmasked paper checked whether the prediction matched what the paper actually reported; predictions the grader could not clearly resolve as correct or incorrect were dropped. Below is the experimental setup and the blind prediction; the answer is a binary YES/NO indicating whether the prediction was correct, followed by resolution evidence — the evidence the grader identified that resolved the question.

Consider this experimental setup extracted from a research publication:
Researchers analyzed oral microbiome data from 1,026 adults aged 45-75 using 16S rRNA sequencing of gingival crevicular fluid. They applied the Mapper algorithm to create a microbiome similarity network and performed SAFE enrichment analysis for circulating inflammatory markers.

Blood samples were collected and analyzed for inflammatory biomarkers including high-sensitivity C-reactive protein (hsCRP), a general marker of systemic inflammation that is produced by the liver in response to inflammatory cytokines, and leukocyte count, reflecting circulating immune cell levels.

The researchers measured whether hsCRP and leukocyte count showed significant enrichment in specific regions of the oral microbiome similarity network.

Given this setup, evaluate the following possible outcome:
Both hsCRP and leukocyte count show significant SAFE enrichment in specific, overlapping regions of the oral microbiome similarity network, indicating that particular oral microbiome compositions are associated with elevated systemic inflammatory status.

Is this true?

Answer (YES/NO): YES